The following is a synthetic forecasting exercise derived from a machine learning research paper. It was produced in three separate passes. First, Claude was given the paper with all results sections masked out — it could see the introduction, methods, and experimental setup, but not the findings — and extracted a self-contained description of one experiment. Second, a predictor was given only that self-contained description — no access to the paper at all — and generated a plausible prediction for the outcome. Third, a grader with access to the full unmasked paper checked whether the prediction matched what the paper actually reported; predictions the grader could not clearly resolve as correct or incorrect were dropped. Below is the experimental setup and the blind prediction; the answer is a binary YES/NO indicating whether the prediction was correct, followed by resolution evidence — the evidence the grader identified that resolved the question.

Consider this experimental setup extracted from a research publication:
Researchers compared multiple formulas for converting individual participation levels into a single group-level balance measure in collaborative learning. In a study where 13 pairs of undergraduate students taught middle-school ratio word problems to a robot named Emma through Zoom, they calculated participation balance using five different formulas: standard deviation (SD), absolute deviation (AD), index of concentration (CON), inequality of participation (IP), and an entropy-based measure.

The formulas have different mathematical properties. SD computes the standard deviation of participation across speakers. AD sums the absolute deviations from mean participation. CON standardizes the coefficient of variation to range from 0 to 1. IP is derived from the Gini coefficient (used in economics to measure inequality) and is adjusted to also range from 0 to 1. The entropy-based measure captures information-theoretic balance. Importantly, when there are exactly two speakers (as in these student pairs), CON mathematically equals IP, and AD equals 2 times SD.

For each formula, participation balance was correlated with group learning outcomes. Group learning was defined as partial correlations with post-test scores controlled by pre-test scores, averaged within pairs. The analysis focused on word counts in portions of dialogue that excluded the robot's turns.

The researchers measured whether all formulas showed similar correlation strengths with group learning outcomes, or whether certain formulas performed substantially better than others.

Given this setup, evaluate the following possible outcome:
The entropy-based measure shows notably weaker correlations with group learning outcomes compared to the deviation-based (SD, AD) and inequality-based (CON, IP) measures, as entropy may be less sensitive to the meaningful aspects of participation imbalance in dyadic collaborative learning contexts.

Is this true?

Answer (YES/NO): NO